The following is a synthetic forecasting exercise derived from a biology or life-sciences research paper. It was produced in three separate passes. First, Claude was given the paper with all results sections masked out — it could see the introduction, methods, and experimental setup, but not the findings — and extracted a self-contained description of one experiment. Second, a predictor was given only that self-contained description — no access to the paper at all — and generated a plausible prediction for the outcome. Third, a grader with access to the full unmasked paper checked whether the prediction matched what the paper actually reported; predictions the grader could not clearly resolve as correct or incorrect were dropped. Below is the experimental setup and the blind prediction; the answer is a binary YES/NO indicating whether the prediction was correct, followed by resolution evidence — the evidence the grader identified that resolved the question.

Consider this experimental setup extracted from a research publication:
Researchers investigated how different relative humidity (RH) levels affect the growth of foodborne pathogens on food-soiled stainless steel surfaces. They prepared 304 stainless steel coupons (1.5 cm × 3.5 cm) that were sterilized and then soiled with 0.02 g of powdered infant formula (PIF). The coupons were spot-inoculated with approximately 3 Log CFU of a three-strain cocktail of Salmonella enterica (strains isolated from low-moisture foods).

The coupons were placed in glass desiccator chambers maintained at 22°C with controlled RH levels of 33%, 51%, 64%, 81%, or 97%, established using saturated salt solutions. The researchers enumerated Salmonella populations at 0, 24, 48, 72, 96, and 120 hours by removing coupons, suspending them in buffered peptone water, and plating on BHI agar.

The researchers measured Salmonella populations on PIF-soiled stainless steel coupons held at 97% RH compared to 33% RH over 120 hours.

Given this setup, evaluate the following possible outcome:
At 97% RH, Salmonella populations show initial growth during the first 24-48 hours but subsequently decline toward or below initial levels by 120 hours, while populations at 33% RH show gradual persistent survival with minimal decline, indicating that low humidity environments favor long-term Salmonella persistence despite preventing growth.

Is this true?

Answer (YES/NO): NO